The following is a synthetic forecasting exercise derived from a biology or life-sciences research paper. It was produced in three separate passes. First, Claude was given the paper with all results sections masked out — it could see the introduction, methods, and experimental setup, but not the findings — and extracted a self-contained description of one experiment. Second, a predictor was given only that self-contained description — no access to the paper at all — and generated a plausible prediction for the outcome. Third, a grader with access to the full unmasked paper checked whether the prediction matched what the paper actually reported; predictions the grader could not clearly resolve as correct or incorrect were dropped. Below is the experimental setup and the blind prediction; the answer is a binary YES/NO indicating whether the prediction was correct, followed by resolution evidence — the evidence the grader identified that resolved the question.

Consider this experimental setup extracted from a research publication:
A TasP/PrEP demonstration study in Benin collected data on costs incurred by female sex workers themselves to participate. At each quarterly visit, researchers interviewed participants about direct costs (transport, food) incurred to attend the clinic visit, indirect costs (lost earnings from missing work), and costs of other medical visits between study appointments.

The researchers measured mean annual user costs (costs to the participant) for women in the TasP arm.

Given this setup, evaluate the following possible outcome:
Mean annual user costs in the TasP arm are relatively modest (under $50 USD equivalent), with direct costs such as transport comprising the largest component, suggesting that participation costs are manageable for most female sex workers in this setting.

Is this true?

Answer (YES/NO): NO